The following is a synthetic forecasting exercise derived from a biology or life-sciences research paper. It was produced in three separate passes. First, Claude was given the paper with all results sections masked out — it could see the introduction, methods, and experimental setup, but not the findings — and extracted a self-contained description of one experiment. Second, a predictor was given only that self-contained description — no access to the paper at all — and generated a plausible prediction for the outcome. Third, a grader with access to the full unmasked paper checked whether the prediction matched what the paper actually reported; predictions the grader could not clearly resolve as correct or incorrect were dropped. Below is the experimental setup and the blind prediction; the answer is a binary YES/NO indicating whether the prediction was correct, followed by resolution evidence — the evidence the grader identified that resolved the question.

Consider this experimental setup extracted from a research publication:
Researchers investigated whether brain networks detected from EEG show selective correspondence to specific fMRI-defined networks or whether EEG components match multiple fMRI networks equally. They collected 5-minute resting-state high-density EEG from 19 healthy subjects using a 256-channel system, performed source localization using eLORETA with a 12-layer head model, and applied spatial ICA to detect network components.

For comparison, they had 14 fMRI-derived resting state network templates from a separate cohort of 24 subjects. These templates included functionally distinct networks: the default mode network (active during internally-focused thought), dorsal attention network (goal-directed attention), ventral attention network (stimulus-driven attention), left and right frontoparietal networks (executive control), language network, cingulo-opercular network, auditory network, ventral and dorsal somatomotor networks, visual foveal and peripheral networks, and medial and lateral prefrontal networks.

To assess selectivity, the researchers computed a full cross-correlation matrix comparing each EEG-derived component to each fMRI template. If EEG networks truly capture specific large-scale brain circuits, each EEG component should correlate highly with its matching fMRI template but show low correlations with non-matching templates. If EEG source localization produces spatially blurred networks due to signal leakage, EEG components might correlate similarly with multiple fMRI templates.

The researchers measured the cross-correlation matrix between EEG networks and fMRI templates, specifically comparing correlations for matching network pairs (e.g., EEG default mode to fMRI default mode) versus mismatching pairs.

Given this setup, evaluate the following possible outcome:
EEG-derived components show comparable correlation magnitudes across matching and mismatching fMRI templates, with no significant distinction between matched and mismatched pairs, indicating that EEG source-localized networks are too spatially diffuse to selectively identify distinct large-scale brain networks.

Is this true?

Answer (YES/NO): NO